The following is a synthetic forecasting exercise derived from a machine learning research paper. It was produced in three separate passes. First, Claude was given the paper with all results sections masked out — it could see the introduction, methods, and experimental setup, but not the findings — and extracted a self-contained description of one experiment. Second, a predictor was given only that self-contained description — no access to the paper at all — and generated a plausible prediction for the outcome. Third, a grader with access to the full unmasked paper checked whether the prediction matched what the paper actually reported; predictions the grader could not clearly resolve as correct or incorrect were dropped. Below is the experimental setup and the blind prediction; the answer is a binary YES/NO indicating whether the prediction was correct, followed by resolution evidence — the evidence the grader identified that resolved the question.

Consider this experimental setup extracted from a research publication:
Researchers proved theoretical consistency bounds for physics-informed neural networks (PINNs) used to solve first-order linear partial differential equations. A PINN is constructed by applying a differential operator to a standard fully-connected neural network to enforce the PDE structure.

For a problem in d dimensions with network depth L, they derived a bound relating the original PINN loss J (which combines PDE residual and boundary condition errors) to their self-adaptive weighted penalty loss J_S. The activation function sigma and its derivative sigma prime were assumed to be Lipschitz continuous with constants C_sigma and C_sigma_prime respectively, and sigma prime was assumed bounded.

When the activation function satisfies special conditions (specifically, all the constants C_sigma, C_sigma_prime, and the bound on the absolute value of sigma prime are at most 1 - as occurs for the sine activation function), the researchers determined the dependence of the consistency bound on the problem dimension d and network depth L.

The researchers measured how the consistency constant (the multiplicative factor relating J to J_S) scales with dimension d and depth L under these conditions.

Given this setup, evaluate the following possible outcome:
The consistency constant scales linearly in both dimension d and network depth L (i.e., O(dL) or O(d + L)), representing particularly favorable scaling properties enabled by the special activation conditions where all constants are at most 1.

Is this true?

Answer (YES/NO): NO